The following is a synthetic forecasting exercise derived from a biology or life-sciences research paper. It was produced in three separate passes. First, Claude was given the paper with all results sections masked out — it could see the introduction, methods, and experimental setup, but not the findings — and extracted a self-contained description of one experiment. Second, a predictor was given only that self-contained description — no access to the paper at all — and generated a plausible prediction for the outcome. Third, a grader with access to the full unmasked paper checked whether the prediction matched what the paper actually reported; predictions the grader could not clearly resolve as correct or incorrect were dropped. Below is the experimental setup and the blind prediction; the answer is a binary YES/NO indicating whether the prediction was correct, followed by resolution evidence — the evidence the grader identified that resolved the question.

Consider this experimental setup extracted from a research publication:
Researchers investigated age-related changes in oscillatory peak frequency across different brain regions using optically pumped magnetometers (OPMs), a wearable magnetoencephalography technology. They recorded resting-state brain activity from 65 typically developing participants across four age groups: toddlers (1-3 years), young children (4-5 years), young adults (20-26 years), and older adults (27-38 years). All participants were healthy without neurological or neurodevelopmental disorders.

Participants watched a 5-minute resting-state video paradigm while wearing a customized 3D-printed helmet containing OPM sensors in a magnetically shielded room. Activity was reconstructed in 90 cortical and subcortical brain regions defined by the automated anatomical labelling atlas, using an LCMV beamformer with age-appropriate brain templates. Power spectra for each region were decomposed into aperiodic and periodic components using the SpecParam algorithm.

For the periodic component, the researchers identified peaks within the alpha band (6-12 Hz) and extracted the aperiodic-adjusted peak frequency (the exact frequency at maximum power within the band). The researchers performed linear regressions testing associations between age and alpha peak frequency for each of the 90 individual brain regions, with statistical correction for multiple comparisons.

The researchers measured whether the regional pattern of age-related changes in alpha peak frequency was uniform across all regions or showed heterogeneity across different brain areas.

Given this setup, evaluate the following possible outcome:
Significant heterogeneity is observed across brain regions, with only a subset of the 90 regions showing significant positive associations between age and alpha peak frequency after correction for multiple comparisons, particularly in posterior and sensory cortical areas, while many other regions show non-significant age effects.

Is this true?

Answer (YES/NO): NO